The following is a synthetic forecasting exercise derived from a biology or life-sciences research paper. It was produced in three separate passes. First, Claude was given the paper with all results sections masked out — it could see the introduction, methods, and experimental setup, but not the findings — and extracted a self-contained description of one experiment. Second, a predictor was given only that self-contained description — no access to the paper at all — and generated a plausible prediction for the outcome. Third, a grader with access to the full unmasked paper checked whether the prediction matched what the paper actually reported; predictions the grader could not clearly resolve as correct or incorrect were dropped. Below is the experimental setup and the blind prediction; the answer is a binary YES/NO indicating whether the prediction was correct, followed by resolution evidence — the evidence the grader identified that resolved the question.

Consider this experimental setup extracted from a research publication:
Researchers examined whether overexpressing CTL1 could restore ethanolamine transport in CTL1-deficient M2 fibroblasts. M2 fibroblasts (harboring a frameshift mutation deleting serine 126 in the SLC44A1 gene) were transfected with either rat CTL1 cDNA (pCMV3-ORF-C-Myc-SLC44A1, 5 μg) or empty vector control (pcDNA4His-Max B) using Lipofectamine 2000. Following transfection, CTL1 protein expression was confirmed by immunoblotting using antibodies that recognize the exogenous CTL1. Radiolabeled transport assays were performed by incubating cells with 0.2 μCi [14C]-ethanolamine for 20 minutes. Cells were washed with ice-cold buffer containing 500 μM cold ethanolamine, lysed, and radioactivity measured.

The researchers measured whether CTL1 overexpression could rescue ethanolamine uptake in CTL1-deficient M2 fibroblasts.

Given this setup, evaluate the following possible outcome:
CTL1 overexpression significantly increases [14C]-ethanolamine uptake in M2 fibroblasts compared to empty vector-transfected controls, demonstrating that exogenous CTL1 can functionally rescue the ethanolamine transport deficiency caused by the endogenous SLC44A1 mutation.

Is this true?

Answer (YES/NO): YES